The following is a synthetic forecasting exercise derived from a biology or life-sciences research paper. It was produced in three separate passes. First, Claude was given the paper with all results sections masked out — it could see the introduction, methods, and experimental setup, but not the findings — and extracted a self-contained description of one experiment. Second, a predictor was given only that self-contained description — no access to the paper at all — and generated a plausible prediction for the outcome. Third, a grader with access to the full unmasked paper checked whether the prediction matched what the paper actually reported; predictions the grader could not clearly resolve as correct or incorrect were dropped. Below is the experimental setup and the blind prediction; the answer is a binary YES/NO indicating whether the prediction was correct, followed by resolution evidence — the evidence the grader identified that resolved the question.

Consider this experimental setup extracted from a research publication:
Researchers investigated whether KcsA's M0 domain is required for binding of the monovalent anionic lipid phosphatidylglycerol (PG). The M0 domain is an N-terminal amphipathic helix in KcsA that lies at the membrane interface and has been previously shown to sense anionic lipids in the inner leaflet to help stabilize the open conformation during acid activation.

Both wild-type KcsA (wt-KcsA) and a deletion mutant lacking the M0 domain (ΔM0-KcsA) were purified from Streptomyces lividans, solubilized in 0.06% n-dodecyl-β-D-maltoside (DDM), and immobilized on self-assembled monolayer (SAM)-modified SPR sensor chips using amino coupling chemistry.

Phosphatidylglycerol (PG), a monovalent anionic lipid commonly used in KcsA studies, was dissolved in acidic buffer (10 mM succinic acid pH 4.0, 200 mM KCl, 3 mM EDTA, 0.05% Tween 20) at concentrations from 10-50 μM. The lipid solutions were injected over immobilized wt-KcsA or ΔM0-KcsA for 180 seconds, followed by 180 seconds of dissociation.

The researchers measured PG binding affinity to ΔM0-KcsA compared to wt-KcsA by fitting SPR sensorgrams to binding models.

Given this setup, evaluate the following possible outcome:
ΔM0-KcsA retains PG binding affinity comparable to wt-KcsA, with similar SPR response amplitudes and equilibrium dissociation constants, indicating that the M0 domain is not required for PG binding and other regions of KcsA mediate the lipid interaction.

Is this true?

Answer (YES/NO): NO